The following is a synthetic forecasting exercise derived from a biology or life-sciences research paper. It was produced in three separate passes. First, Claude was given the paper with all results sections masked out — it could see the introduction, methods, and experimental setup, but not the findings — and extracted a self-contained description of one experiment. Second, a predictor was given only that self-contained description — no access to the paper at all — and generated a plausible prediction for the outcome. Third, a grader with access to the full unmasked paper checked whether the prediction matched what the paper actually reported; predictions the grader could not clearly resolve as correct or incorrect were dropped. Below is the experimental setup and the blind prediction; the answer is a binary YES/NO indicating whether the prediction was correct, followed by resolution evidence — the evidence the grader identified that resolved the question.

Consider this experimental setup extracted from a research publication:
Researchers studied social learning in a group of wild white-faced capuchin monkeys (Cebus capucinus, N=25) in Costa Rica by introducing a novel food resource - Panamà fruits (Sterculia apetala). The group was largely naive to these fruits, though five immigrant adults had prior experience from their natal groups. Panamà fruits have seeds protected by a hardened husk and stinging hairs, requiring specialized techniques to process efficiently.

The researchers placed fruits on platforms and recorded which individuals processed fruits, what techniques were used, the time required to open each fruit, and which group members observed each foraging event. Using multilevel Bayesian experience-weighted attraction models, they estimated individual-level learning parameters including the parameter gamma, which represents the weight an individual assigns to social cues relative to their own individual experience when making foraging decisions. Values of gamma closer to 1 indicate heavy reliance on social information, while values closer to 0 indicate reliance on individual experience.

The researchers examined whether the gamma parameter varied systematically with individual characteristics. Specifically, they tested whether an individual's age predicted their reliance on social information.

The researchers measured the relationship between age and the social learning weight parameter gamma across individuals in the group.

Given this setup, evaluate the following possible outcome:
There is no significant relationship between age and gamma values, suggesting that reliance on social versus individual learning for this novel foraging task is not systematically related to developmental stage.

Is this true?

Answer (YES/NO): NO